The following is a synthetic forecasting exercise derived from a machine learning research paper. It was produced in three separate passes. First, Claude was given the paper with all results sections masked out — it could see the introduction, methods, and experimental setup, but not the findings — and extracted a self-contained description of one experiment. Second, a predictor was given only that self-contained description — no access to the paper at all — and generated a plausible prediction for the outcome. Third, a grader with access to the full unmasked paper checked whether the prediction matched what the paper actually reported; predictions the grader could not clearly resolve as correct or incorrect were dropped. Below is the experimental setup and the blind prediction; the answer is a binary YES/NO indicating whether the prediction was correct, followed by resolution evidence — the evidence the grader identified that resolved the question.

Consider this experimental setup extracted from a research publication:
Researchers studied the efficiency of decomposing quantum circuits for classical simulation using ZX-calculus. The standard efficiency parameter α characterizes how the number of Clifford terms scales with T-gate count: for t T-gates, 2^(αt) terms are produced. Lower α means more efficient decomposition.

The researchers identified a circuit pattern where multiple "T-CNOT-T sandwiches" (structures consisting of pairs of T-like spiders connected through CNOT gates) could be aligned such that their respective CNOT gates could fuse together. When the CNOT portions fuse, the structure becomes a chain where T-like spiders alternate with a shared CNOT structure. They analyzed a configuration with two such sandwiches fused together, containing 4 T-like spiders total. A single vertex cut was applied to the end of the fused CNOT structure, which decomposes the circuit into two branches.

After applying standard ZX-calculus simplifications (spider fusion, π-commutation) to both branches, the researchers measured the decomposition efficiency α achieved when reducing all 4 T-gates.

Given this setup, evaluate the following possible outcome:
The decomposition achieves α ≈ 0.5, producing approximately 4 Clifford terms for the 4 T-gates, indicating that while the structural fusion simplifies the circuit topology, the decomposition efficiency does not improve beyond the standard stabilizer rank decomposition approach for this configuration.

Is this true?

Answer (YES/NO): NO